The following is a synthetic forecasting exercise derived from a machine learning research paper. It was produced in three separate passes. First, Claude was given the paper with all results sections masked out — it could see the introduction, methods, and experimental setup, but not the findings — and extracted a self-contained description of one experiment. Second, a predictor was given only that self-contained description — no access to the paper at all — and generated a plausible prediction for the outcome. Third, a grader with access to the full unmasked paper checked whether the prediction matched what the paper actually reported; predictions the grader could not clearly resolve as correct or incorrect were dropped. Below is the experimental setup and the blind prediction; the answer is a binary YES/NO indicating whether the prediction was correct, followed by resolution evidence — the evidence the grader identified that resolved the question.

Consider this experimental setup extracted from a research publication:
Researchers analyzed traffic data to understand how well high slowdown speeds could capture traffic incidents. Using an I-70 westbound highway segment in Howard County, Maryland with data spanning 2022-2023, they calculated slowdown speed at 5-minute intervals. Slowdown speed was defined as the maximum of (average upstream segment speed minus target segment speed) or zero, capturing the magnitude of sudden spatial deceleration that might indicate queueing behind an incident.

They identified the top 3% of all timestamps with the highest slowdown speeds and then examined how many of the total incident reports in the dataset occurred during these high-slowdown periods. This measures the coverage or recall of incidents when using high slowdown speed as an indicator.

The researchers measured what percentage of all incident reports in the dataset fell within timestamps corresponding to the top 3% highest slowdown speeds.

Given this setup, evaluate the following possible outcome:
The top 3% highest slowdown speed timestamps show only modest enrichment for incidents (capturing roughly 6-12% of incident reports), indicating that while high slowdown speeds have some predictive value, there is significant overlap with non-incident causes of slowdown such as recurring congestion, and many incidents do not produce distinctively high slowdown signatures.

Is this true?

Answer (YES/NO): NO